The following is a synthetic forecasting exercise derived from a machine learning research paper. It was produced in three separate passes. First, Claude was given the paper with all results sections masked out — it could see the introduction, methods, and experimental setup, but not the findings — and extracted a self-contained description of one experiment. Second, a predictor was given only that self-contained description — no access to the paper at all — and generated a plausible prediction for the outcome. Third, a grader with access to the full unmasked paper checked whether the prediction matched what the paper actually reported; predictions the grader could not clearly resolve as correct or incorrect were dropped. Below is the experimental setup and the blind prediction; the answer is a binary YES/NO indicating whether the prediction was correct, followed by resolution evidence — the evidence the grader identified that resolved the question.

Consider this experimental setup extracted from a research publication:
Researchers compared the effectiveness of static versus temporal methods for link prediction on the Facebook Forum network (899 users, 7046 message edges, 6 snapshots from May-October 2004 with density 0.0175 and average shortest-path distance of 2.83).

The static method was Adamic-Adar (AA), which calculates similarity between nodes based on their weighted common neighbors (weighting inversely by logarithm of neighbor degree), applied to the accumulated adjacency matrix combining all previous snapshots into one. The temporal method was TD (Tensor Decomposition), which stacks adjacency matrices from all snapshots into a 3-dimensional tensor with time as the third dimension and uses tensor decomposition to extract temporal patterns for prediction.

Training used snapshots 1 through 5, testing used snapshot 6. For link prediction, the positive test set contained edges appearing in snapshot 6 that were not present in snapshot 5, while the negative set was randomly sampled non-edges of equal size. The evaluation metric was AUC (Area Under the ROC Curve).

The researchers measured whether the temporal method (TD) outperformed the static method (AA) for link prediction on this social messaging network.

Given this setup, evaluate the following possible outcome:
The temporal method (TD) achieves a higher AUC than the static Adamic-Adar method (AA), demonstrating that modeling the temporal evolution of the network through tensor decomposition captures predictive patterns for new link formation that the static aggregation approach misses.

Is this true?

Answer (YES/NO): YES